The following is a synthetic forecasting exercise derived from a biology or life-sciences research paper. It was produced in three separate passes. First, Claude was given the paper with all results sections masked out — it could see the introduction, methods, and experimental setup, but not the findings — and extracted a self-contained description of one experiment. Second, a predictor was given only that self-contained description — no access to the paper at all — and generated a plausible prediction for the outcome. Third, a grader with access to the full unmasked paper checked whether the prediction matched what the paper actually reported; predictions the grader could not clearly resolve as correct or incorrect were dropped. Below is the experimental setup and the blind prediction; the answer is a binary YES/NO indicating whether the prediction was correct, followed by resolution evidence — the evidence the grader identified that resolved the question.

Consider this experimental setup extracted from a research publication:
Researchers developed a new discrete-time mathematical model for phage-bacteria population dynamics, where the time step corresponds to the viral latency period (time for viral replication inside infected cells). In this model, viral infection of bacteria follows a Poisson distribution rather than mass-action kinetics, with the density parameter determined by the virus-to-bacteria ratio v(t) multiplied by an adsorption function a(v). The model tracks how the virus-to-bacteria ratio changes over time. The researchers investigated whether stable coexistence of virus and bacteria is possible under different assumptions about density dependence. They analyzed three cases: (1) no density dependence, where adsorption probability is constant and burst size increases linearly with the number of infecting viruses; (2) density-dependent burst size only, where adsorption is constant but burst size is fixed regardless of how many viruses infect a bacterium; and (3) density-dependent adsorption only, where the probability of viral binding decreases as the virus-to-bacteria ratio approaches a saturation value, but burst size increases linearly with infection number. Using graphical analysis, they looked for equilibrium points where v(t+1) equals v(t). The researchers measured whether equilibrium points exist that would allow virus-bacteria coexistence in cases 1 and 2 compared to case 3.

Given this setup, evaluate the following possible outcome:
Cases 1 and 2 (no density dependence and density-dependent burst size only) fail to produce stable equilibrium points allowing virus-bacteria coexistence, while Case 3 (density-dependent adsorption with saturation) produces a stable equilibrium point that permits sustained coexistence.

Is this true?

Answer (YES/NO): YES